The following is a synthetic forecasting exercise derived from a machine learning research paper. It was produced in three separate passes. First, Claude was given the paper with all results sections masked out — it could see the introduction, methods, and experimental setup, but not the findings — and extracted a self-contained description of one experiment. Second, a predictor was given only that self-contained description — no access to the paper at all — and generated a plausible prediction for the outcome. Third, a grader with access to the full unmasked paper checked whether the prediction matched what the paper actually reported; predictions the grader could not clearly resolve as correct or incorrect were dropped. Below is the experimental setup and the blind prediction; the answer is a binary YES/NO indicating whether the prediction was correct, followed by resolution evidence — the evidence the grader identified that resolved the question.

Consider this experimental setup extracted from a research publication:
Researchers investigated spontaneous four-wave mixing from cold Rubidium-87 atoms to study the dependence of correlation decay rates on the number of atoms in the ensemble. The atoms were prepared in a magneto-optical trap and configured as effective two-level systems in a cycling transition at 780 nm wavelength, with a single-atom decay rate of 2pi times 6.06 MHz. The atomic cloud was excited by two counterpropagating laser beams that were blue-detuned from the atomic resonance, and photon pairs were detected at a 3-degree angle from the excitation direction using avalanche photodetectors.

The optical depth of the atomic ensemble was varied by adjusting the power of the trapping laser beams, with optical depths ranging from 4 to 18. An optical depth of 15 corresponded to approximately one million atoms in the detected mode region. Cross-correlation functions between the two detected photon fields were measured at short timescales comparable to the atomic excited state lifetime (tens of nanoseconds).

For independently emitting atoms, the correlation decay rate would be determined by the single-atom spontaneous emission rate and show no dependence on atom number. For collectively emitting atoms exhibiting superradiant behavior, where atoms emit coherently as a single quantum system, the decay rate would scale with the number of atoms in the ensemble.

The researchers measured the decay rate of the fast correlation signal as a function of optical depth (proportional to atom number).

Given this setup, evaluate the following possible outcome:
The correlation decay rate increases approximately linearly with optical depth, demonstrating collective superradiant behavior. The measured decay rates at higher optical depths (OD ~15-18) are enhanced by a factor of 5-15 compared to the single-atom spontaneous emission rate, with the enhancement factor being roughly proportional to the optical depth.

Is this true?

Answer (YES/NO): NO